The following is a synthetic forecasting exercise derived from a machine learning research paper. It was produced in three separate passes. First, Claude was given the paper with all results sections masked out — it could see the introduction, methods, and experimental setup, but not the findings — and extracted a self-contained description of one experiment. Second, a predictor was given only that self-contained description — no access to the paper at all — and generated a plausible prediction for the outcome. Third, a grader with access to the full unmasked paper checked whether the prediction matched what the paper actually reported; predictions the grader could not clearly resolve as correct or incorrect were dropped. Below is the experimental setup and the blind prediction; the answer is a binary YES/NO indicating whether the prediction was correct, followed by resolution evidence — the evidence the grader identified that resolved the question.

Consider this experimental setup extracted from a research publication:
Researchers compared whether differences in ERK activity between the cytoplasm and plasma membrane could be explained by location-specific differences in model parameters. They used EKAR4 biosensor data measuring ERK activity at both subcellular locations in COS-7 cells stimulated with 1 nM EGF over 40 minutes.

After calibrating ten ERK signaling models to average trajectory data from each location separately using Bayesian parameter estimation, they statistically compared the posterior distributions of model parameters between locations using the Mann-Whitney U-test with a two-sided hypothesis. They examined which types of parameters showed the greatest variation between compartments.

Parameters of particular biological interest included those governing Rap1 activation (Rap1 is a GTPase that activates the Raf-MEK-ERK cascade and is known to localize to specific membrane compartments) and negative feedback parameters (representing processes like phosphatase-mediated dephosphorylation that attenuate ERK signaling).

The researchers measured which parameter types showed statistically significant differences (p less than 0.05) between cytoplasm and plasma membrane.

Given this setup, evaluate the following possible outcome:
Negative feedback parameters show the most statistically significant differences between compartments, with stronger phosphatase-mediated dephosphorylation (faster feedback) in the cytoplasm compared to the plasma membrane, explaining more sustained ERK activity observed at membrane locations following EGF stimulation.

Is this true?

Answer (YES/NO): NO